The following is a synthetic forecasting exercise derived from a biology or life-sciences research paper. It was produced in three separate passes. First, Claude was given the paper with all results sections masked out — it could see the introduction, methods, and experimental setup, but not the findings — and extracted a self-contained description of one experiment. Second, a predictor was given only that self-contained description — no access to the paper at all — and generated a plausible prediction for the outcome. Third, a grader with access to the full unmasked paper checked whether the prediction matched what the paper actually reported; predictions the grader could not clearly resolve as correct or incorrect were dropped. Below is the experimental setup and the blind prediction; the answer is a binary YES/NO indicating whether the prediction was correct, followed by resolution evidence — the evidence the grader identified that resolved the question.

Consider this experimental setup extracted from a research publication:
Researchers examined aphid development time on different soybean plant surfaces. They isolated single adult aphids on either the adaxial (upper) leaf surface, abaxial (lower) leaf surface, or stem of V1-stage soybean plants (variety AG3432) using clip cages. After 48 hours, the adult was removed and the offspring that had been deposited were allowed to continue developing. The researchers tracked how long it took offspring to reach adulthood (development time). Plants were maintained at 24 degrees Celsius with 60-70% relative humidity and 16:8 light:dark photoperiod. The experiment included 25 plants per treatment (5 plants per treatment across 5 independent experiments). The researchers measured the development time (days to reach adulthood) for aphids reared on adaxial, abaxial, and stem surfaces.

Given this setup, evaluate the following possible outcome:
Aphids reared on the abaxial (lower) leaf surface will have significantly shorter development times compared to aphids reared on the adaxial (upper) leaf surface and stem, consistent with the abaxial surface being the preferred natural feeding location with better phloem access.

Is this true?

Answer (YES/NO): NO